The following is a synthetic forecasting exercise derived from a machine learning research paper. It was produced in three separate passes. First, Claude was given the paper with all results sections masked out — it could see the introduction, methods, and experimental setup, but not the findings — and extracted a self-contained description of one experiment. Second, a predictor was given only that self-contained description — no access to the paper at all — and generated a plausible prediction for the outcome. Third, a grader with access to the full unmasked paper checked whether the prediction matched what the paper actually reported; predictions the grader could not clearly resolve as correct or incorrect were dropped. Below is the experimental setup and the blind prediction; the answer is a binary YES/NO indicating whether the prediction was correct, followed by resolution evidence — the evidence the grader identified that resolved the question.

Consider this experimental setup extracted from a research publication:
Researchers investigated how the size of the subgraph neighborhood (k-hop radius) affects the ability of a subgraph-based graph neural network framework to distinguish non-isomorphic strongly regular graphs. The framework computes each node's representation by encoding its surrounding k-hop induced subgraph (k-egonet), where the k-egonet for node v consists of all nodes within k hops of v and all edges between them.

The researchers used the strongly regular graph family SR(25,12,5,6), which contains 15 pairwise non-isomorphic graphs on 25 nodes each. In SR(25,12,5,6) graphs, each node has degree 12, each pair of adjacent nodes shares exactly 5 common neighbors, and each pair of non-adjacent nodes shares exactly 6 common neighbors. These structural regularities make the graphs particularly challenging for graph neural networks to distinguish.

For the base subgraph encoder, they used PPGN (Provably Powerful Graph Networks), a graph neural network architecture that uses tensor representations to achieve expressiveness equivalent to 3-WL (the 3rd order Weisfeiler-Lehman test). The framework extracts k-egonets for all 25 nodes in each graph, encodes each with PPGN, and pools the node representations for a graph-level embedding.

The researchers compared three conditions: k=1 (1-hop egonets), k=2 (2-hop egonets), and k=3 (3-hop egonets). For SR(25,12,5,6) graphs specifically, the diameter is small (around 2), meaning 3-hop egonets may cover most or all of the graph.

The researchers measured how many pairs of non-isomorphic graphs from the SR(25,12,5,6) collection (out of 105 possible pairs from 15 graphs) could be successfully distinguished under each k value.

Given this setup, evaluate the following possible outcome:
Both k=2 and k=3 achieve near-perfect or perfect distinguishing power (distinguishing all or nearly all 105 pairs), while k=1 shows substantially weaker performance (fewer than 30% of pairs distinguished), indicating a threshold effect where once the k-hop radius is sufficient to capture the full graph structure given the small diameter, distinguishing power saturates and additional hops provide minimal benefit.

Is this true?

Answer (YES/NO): NO